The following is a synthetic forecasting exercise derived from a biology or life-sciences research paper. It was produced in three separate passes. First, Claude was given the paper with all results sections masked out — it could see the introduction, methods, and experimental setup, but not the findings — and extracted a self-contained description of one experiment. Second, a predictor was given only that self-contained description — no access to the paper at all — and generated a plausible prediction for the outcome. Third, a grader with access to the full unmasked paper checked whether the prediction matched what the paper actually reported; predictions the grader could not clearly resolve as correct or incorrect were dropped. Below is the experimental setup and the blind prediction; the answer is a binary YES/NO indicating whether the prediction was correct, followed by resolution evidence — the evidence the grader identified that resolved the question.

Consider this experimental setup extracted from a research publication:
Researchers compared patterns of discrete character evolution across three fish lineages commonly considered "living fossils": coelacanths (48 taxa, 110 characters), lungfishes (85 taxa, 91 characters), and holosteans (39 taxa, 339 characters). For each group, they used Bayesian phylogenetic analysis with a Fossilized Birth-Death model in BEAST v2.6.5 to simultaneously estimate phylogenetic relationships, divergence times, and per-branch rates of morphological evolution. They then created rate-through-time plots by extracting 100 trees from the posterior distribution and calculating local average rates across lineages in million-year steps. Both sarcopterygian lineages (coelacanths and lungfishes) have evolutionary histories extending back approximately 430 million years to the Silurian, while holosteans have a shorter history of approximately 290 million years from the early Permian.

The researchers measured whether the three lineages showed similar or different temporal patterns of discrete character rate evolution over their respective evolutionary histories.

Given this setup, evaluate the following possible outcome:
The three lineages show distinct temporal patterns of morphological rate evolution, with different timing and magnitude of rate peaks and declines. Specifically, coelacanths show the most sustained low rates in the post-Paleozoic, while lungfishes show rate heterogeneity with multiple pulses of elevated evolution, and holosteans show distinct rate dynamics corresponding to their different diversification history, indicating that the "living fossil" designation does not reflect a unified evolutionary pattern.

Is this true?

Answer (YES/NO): NO